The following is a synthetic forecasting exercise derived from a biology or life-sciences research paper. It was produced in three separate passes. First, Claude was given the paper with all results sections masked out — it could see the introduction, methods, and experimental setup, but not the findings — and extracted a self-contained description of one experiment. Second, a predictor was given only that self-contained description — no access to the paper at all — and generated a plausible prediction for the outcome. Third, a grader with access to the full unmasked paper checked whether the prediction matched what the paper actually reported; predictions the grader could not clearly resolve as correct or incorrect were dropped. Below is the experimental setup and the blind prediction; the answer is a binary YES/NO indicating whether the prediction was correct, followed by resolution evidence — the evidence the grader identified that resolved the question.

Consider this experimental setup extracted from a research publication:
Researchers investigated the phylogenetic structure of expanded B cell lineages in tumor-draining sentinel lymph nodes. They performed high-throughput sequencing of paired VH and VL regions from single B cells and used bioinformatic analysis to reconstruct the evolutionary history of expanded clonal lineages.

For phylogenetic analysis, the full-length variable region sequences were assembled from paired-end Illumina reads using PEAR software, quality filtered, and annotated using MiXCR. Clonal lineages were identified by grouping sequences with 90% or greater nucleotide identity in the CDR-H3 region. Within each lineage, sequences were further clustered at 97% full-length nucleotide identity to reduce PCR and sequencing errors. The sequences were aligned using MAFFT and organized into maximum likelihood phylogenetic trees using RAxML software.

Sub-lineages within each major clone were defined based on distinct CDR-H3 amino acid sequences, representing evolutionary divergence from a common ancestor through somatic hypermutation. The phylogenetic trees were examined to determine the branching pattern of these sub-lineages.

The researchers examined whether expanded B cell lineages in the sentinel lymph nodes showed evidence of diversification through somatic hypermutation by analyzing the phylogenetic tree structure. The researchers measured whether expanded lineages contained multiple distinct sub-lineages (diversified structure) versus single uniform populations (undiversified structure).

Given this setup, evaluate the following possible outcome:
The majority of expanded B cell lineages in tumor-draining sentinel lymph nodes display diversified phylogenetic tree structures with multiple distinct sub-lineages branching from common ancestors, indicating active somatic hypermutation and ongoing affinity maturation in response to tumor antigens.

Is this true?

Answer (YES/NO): YES